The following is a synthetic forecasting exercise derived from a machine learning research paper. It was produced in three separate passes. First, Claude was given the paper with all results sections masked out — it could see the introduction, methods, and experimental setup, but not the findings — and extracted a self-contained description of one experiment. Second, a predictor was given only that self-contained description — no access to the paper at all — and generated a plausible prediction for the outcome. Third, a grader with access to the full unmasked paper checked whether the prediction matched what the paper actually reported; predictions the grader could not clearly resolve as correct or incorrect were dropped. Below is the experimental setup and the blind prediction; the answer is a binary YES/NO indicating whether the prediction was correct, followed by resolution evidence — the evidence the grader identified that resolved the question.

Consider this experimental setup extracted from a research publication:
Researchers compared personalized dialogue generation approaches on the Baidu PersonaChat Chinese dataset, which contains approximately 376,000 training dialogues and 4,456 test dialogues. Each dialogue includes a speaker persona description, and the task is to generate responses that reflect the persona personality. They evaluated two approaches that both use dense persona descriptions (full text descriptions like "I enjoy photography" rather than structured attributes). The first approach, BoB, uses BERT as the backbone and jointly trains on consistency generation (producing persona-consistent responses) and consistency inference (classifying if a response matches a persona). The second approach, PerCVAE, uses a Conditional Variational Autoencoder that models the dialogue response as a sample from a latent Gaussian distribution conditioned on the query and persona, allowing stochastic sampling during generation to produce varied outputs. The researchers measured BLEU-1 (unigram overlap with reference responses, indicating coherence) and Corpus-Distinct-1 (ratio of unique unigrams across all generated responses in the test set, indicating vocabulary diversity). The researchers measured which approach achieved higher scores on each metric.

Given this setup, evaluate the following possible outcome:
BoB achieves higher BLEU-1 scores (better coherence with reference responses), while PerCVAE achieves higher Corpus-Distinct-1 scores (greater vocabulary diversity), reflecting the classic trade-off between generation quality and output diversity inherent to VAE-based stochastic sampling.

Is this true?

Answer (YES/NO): YES